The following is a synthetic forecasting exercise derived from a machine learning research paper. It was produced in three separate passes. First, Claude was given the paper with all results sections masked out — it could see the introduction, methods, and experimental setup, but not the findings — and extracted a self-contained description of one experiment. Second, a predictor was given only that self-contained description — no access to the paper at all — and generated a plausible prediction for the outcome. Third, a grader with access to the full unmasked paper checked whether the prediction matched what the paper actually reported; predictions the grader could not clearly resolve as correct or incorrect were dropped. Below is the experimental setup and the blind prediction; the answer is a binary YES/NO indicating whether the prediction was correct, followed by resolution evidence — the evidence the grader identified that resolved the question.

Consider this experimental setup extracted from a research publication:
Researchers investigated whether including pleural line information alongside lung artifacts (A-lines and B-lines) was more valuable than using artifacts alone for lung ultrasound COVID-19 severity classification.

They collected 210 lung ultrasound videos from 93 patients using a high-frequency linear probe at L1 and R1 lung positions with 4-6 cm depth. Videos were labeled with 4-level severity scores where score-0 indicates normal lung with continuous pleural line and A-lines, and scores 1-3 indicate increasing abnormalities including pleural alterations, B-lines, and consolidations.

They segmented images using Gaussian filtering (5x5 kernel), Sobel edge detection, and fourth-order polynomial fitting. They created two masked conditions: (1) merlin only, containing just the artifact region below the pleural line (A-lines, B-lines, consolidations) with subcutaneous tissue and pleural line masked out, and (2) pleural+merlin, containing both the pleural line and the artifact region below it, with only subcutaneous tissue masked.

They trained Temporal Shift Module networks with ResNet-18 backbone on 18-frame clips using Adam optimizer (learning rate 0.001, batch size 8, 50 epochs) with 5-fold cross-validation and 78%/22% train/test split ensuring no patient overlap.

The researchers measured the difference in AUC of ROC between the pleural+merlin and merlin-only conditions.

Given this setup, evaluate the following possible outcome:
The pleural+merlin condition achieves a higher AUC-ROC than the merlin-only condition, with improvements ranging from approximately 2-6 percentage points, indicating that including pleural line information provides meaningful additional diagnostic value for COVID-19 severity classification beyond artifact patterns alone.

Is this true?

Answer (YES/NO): NO